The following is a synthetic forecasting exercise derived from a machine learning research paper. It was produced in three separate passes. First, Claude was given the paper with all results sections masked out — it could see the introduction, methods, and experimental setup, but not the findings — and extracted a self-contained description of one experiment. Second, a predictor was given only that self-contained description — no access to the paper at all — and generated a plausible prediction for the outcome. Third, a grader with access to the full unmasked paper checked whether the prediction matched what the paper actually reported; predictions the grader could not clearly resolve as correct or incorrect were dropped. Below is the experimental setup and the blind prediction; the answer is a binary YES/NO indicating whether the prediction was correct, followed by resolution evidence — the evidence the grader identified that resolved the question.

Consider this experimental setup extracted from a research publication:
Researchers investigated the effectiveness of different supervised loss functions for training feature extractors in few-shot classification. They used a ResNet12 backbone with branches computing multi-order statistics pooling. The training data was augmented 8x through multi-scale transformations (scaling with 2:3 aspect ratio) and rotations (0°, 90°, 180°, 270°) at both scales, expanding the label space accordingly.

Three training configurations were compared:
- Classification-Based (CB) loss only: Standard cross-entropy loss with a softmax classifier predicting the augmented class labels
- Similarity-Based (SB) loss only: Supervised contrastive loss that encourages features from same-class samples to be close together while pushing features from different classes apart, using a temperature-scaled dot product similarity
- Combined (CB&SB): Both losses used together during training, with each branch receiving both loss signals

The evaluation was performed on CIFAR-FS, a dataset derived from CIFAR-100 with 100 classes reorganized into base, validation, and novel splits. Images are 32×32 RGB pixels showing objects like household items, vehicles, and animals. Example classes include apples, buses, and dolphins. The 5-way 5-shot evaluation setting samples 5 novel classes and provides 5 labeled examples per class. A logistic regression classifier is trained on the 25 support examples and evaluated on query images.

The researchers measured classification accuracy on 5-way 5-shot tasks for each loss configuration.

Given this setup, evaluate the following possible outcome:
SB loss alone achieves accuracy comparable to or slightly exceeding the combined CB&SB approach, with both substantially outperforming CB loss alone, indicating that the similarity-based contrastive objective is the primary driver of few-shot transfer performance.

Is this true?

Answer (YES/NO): NO